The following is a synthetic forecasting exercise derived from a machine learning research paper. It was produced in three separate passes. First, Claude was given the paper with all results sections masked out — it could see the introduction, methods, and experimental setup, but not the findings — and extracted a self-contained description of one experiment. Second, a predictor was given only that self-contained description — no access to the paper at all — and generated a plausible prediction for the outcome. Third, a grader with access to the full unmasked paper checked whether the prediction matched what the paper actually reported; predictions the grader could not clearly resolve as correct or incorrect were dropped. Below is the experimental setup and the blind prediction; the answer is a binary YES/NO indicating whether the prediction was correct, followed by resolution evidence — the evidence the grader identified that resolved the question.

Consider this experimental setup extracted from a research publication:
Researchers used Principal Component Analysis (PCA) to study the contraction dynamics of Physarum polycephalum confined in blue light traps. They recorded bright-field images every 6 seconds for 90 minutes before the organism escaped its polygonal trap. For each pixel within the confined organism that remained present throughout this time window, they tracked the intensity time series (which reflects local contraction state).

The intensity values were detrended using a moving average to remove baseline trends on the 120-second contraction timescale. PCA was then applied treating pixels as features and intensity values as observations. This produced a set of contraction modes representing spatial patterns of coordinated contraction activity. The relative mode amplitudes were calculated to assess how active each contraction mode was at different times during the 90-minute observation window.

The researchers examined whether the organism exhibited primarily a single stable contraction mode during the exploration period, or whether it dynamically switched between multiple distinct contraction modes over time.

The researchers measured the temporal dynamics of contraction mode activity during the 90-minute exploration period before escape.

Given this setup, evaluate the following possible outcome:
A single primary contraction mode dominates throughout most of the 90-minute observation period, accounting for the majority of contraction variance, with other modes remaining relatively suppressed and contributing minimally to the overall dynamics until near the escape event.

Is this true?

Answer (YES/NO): NO